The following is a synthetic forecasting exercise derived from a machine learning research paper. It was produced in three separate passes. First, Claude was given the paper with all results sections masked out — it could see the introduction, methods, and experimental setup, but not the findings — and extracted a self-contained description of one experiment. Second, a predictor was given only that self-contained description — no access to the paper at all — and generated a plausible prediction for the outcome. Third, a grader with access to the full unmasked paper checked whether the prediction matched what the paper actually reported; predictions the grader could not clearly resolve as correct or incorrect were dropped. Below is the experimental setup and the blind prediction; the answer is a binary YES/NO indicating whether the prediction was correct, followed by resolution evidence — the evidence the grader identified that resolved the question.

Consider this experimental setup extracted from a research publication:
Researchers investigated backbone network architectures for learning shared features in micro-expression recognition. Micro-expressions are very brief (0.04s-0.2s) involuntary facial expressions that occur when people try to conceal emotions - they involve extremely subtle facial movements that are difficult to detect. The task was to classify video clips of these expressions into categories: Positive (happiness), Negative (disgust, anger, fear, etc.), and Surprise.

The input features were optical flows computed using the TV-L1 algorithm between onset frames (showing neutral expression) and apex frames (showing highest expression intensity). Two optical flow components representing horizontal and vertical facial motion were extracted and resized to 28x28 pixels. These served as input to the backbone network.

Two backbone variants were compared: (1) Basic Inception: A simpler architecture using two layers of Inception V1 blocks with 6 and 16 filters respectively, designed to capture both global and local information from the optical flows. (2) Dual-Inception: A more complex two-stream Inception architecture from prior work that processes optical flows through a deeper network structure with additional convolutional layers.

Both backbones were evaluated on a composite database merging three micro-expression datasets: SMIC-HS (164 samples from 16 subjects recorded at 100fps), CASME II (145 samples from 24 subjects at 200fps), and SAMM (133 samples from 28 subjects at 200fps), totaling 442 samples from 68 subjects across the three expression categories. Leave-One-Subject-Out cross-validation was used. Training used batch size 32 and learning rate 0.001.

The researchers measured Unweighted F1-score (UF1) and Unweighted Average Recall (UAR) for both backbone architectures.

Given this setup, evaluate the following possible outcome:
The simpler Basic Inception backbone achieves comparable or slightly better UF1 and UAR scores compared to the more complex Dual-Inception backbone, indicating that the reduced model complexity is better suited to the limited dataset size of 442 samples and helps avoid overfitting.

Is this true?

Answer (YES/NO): YES